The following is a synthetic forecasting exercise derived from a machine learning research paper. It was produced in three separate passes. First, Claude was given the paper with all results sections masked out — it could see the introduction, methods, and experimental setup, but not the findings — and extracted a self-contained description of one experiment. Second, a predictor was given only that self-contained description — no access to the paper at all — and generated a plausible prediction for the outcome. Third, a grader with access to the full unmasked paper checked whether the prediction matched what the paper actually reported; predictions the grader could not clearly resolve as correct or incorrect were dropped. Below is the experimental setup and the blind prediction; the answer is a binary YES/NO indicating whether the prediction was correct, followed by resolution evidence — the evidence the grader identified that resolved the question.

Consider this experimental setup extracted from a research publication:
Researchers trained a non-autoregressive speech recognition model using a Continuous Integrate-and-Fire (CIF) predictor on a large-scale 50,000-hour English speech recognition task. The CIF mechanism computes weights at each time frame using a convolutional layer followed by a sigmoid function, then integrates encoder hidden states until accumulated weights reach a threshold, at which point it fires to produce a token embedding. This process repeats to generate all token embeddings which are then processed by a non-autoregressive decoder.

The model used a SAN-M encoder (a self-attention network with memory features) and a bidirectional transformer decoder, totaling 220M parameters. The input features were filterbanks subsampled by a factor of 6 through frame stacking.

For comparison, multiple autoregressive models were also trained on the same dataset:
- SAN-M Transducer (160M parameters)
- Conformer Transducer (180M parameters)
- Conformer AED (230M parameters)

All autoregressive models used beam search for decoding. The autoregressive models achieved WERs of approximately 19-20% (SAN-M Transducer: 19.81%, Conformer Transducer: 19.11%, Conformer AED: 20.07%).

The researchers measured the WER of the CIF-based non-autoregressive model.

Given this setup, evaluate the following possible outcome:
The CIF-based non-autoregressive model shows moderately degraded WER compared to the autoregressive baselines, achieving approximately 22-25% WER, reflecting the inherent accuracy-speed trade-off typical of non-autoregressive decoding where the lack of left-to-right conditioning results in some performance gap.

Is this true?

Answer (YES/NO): YES